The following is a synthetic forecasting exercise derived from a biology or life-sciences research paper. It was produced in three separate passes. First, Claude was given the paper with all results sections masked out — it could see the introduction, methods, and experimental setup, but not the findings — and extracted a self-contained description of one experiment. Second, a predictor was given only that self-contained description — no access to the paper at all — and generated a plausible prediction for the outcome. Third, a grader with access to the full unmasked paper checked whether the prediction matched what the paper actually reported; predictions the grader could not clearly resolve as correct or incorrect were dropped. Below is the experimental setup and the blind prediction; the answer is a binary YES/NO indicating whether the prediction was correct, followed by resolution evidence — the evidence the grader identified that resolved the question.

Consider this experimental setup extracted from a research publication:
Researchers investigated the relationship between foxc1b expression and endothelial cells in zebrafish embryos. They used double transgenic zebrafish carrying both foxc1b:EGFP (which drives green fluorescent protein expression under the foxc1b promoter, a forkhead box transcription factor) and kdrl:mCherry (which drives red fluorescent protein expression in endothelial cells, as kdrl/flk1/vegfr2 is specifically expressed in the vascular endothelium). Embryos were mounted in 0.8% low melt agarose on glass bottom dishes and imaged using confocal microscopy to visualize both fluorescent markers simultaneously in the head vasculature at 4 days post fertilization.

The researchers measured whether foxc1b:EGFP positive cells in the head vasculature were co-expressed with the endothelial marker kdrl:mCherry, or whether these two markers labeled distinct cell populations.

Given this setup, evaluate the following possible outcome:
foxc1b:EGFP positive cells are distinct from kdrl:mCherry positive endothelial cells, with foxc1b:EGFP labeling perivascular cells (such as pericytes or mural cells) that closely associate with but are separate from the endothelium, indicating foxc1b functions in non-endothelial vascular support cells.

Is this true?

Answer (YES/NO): YES